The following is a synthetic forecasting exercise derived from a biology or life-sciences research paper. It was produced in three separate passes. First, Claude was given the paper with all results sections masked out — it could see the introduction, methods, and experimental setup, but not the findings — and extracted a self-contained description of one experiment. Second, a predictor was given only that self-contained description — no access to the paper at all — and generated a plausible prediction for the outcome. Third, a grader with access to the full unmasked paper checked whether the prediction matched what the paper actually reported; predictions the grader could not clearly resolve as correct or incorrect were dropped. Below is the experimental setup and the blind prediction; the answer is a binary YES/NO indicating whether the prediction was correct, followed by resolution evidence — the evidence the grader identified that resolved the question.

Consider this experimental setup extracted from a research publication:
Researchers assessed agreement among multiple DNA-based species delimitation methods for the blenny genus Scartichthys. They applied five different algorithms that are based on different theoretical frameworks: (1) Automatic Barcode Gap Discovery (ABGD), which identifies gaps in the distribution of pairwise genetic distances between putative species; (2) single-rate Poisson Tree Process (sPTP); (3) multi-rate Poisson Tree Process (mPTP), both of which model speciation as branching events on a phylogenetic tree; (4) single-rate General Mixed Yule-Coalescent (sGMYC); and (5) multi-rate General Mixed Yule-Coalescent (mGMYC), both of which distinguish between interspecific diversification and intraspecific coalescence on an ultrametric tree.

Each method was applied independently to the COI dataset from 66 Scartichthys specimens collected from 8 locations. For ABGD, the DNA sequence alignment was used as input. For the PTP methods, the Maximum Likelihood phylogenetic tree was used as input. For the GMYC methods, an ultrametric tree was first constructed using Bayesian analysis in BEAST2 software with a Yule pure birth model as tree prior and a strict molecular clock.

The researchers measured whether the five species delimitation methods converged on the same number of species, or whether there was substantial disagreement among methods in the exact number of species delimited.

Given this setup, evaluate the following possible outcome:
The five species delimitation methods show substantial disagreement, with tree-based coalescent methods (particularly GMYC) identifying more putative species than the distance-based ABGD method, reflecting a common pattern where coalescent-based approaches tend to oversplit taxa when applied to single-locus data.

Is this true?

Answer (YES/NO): NO